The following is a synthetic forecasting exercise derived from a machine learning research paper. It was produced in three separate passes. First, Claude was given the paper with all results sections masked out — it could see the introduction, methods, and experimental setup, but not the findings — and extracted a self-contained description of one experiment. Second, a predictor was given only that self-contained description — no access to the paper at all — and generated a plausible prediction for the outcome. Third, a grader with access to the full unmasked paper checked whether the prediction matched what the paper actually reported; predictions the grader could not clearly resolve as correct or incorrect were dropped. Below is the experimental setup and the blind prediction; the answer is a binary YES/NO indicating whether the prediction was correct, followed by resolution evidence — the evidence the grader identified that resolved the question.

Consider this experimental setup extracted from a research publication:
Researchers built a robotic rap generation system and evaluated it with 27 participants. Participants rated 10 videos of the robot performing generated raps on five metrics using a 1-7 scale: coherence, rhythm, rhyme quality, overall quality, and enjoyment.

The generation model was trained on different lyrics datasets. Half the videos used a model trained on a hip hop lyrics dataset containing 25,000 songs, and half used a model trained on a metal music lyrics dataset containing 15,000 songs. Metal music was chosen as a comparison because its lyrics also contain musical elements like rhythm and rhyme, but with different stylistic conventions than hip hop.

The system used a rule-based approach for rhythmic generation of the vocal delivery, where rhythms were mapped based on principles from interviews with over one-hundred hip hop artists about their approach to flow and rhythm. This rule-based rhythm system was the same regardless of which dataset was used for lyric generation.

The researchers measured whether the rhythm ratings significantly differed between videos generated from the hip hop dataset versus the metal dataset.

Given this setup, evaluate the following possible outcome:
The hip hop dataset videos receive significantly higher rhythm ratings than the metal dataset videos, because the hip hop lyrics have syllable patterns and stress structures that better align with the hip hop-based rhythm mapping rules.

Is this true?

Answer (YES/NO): NO